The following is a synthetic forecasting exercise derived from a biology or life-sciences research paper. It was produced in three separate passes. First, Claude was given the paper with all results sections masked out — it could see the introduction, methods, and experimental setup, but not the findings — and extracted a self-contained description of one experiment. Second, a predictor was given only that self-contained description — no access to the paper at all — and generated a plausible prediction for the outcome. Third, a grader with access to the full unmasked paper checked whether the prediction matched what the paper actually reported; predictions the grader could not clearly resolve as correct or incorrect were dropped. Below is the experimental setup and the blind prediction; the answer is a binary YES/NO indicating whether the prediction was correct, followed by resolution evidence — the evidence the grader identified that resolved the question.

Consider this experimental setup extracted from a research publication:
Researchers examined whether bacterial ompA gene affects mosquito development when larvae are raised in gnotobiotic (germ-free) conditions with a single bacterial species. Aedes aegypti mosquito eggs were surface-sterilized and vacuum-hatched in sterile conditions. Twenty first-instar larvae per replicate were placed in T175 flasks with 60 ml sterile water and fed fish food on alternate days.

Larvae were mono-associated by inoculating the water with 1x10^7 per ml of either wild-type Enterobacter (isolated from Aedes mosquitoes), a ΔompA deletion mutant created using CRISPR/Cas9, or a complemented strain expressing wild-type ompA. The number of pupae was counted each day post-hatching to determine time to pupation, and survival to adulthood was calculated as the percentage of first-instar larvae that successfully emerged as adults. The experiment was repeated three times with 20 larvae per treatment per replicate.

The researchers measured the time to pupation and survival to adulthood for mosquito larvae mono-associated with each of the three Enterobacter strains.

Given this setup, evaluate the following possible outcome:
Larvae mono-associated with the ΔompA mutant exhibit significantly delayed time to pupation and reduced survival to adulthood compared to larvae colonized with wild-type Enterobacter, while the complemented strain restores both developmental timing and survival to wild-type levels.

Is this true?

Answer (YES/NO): NO